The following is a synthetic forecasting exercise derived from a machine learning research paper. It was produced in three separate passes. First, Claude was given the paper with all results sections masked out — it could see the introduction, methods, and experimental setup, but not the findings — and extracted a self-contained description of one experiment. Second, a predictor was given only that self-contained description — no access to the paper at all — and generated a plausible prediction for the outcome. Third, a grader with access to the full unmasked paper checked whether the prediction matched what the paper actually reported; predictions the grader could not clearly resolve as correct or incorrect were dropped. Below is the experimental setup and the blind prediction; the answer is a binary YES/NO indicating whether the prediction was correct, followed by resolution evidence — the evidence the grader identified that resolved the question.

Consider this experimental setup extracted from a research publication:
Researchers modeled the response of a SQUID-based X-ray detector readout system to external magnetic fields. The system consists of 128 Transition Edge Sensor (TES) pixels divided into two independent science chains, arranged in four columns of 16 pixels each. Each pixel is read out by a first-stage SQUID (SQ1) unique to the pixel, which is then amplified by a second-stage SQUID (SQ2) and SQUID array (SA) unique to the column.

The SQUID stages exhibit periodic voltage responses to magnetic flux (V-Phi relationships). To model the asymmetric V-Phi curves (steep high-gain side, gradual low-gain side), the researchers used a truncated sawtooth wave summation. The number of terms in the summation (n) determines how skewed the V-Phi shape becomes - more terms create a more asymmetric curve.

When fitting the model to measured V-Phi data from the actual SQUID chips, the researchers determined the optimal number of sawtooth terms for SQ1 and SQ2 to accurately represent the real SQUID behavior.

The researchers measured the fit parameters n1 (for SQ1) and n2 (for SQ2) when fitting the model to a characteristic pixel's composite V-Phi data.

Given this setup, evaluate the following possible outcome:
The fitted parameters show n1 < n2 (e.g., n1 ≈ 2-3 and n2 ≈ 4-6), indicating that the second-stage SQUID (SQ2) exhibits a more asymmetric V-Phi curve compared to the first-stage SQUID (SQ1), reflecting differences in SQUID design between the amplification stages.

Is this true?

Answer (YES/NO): NO